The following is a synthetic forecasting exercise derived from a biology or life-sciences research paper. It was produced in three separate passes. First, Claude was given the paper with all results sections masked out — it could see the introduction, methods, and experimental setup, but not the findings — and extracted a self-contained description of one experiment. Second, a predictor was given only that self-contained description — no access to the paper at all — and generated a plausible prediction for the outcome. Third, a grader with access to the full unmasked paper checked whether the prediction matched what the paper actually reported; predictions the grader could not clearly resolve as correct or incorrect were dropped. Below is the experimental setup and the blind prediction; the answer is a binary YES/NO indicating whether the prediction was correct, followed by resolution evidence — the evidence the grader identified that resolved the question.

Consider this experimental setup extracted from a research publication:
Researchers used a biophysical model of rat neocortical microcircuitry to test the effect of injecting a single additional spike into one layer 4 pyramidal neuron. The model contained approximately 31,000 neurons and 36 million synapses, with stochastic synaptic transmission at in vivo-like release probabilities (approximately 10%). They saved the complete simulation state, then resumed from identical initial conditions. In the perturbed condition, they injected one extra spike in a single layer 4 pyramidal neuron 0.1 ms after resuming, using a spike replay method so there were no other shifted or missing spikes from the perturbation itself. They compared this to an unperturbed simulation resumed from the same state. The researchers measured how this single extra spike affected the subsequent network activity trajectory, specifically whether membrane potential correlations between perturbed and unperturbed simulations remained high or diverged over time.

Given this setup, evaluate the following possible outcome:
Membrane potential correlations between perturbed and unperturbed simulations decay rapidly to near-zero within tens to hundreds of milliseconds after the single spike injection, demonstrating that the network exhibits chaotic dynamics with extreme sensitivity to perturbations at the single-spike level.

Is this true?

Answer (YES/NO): YES